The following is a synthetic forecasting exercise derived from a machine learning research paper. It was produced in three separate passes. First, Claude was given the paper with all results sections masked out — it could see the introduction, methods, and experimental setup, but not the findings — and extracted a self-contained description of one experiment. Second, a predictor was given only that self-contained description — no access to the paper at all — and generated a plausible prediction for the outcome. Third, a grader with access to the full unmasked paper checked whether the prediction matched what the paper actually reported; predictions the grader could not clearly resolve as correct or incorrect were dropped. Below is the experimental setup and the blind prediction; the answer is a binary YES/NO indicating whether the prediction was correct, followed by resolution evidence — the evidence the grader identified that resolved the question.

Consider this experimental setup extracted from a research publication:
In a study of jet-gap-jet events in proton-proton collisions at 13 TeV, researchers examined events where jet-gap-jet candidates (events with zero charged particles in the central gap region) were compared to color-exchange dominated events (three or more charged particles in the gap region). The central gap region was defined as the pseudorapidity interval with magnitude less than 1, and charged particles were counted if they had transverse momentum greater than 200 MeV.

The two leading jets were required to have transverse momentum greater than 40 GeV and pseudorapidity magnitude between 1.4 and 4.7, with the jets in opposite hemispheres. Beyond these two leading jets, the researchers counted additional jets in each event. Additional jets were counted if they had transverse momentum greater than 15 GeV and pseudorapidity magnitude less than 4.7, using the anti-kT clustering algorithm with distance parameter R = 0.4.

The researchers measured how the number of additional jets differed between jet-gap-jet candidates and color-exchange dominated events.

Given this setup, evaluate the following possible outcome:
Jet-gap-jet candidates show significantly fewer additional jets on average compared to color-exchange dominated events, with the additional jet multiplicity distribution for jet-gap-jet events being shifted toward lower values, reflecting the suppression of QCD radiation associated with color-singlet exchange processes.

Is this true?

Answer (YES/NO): YES